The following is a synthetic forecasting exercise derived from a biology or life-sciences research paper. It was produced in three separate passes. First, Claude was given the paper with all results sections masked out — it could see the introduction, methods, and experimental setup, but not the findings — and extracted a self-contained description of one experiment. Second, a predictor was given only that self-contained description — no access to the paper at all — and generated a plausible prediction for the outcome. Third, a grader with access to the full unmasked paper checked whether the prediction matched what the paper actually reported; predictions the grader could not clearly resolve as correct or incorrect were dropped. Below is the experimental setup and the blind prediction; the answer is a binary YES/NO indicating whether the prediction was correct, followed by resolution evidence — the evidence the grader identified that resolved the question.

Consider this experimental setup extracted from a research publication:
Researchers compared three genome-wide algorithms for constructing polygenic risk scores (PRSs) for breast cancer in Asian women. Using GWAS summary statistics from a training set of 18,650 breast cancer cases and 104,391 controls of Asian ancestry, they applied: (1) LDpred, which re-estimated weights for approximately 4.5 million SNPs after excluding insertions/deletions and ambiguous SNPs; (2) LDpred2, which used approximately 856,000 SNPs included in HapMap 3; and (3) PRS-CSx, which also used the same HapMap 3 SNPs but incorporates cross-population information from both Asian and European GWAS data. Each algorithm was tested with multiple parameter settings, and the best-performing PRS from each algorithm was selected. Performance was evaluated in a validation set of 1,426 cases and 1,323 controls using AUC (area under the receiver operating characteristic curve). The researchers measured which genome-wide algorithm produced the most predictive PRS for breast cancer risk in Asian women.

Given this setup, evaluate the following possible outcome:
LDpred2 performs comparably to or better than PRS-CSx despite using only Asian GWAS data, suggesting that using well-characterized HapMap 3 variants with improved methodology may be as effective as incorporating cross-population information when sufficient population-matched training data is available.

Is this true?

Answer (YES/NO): NO